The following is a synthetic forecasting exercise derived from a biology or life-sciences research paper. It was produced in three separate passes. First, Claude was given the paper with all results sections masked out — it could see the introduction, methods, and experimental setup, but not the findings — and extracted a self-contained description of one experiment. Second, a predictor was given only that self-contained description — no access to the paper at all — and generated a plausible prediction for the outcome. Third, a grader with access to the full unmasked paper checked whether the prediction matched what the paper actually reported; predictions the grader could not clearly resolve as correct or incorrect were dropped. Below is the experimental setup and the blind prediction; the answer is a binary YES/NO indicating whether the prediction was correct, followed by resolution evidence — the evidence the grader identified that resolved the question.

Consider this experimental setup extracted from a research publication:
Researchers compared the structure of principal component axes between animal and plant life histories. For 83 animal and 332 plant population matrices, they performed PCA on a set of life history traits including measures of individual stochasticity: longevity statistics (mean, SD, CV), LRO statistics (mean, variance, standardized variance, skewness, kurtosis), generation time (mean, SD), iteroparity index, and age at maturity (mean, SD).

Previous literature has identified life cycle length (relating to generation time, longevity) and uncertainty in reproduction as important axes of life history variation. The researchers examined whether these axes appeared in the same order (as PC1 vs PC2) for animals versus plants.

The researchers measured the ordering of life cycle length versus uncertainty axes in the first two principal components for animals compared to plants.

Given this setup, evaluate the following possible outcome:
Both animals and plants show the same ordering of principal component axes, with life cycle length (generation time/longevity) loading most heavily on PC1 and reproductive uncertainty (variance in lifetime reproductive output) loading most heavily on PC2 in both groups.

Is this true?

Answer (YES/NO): NO